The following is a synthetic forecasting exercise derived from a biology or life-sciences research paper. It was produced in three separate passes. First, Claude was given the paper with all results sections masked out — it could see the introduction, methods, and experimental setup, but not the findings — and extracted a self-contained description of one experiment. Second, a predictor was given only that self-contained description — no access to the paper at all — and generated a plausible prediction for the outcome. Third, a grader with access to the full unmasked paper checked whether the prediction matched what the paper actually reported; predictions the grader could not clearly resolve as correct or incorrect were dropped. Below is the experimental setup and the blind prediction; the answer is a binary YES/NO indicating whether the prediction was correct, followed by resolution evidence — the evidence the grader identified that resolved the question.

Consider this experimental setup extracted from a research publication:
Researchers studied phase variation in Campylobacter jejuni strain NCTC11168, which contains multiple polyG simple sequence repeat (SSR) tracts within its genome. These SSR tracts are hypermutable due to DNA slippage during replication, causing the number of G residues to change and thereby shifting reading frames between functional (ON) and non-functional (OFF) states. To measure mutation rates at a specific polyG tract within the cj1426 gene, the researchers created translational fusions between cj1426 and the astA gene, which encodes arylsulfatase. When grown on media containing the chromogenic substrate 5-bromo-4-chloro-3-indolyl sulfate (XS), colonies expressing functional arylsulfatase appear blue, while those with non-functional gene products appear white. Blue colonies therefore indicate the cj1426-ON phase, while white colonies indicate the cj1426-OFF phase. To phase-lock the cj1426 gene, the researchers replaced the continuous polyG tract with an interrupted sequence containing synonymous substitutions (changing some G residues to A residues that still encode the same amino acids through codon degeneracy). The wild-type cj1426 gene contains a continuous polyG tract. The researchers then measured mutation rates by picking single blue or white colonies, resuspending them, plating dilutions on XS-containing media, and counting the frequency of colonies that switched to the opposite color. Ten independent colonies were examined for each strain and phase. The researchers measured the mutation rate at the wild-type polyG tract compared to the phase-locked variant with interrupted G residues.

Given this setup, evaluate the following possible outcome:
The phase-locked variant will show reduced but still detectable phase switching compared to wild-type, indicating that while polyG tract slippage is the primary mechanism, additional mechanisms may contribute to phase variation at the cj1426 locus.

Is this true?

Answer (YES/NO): NO